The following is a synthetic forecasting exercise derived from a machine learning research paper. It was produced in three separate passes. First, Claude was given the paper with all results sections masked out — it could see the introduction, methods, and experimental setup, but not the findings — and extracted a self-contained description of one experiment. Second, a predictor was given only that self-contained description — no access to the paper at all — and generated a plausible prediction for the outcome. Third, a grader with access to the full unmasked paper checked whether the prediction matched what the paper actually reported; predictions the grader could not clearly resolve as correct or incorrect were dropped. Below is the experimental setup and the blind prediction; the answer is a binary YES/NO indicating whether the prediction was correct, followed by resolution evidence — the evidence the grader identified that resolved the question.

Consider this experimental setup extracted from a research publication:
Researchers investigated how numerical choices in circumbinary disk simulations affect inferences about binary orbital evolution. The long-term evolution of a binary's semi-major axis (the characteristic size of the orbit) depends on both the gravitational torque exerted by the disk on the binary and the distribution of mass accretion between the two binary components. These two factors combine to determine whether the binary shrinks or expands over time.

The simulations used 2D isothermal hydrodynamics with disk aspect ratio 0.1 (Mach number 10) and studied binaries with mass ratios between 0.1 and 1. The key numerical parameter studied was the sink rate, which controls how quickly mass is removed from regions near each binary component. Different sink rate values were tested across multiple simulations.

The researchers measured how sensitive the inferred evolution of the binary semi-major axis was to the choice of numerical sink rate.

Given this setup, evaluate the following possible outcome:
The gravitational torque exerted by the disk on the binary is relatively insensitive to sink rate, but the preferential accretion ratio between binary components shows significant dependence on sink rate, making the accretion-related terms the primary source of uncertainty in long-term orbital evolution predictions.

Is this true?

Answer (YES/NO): NO